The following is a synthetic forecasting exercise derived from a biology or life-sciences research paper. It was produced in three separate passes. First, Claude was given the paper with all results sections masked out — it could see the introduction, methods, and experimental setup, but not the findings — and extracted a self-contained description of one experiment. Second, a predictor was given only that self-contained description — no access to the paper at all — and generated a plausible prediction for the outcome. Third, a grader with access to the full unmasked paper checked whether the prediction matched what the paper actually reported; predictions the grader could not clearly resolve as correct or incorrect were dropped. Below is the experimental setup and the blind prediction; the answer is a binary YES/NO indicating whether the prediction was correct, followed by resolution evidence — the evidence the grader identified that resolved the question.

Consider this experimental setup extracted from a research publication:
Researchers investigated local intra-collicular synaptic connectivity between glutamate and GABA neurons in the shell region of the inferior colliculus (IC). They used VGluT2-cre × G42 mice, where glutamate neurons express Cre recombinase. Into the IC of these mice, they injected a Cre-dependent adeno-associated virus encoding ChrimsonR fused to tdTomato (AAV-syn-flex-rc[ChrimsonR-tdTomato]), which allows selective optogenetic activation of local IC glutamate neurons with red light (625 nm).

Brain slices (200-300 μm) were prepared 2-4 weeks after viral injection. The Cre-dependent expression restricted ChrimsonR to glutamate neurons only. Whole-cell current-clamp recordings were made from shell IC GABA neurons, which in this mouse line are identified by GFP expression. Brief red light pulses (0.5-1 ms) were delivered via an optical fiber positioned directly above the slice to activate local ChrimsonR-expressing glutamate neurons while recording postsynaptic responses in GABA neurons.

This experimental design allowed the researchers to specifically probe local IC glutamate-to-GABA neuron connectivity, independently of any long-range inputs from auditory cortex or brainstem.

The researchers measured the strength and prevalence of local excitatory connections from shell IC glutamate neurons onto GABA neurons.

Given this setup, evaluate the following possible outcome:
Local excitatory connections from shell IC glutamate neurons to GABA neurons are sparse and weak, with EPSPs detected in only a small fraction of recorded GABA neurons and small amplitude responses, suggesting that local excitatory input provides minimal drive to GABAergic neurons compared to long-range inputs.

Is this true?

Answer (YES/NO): NO